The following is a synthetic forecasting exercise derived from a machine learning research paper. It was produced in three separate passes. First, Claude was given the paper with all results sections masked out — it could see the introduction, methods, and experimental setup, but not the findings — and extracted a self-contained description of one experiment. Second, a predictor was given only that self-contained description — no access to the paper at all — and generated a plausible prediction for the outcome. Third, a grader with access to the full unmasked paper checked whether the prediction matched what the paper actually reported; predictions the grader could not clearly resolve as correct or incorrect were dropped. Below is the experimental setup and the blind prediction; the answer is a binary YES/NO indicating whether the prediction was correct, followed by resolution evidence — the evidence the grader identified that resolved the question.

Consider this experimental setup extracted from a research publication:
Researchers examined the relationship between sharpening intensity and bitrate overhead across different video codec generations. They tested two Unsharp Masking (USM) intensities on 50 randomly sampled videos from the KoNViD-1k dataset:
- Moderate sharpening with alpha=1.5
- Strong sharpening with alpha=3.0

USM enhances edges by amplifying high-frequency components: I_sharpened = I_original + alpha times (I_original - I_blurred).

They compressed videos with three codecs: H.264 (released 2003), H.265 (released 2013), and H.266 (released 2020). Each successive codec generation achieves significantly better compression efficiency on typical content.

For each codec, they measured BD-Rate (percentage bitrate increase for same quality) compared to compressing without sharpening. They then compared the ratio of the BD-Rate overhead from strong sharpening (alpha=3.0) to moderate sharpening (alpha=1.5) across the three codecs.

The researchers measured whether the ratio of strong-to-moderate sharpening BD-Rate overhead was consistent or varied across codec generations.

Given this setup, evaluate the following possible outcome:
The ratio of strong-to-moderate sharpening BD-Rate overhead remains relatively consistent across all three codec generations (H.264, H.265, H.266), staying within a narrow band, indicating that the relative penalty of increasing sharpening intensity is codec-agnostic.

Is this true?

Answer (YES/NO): YES